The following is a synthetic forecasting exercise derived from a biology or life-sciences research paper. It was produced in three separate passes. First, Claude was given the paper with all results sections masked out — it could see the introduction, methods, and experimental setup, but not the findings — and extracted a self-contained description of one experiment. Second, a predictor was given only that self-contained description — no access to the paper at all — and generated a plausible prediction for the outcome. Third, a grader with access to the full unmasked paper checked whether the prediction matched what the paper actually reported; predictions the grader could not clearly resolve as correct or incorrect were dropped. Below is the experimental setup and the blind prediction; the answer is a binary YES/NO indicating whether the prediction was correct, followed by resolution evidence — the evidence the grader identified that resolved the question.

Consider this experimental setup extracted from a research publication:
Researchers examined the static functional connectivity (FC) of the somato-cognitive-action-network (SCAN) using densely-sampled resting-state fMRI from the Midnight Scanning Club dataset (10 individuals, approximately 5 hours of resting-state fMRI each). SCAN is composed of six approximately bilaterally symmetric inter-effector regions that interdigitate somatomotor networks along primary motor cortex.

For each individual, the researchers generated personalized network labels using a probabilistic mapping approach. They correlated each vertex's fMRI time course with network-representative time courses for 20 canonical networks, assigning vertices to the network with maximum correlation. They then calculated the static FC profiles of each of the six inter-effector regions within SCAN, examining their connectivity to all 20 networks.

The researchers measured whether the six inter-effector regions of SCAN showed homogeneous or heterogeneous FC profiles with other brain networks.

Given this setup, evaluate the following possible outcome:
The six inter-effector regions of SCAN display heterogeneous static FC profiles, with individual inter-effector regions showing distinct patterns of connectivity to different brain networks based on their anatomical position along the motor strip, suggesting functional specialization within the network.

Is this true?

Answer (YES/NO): YES